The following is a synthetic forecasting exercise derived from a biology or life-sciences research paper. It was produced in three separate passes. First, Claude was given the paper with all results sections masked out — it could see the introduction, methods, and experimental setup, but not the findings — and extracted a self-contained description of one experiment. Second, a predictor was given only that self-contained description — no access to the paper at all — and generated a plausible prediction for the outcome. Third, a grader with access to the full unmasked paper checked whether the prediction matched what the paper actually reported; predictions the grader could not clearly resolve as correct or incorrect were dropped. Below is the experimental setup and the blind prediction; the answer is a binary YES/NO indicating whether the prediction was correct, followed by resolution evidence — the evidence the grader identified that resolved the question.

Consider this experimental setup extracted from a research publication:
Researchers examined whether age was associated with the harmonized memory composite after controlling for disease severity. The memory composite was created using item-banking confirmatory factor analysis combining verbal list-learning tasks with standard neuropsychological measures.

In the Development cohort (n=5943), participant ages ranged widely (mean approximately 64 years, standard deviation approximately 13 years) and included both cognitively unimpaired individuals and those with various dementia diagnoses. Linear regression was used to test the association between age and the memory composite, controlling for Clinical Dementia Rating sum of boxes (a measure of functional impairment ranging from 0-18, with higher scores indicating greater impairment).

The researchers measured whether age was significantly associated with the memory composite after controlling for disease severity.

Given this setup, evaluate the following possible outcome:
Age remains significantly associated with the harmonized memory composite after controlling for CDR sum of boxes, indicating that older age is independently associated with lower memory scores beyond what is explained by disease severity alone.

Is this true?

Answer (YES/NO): YES